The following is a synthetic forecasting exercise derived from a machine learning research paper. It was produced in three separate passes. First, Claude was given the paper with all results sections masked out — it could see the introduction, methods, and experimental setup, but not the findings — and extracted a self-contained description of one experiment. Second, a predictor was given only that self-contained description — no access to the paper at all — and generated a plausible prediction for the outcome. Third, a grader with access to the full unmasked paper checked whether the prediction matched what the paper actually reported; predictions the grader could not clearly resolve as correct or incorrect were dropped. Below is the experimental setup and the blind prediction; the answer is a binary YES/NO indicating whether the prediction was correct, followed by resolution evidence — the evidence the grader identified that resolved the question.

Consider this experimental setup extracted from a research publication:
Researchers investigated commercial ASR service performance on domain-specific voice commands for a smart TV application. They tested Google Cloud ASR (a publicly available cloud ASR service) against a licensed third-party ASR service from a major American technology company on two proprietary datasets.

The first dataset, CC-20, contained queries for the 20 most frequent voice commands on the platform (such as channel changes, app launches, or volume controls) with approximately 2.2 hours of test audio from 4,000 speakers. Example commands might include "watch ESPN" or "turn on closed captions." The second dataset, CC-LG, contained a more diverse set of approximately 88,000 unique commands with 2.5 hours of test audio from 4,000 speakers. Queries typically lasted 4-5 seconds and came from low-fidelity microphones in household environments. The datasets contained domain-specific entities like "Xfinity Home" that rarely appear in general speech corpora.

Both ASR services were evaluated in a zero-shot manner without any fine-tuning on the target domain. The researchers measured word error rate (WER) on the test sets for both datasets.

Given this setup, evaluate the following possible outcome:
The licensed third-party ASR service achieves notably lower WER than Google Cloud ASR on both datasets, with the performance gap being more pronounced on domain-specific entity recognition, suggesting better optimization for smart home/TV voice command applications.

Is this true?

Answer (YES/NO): NO